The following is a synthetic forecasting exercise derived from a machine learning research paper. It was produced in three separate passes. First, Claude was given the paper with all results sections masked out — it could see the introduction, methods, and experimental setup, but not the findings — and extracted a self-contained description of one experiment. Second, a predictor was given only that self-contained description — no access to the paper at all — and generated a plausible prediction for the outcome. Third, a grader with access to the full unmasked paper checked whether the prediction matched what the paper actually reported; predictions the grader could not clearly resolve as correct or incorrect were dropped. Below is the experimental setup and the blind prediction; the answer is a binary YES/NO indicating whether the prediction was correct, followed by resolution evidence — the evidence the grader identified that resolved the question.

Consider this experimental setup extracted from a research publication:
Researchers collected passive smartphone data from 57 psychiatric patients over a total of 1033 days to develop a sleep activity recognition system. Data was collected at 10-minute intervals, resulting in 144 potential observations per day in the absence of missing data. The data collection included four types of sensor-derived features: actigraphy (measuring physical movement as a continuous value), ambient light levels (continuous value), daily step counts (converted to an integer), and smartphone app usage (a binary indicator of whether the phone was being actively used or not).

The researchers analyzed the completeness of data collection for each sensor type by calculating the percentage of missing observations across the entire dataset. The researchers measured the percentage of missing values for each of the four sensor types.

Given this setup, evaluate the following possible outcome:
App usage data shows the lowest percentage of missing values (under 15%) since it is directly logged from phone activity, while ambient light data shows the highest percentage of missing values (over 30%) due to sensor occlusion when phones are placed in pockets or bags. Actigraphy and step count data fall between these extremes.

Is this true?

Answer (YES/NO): YES